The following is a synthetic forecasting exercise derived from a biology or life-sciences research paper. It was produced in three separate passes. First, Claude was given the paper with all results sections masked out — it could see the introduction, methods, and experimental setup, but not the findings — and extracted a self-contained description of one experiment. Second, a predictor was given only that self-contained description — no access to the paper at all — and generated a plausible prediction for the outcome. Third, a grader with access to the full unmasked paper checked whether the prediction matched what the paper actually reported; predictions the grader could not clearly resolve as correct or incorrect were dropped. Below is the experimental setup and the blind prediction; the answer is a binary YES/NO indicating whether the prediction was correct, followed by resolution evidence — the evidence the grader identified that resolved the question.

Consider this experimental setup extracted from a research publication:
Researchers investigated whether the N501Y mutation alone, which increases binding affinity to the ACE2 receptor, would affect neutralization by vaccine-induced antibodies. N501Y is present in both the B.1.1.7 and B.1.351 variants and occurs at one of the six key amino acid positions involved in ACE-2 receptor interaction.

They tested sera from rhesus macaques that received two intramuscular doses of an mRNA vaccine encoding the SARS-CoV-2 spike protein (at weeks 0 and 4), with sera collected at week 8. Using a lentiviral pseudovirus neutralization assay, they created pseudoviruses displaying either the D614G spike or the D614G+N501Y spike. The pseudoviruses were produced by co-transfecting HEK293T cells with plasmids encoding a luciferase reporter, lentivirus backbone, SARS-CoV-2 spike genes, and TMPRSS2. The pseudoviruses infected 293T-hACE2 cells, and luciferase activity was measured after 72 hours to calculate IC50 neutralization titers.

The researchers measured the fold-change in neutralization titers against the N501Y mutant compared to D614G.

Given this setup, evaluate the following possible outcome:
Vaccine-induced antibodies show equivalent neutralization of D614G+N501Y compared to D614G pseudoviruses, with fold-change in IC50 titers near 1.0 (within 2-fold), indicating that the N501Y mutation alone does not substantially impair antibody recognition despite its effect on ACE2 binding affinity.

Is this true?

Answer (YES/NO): YES